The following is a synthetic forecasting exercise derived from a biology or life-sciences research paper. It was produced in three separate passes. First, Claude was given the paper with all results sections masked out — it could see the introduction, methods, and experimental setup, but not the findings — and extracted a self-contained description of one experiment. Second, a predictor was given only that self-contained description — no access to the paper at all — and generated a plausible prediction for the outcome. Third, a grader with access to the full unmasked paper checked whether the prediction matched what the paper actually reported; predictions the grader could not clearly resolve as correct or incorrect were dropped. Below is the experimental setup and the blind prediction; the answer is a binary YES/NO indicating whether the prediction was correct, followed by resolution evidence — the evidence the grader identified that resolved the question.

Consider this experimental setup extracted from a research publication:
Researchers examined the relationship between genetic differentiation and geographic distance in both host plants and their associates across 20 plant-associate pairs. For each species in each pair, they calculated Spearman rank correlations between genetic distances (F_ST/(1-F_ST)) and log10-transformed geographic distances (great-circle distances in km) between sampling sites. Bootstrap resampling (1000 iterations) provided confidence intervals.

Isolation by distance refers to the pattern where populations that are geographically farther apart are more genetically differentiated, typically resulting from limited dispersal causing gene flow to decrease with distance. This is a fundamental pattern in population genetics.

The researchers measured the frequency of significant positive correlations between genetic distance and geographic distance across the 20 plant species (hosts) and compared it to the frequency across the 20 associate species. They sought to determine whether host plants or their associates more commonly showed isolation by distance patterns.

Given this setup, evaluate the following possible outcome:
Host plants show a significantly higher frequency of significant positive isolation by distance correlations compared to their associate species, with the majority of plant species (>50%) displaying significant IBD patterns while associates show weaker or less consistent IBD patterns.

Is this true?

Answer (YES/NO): NO